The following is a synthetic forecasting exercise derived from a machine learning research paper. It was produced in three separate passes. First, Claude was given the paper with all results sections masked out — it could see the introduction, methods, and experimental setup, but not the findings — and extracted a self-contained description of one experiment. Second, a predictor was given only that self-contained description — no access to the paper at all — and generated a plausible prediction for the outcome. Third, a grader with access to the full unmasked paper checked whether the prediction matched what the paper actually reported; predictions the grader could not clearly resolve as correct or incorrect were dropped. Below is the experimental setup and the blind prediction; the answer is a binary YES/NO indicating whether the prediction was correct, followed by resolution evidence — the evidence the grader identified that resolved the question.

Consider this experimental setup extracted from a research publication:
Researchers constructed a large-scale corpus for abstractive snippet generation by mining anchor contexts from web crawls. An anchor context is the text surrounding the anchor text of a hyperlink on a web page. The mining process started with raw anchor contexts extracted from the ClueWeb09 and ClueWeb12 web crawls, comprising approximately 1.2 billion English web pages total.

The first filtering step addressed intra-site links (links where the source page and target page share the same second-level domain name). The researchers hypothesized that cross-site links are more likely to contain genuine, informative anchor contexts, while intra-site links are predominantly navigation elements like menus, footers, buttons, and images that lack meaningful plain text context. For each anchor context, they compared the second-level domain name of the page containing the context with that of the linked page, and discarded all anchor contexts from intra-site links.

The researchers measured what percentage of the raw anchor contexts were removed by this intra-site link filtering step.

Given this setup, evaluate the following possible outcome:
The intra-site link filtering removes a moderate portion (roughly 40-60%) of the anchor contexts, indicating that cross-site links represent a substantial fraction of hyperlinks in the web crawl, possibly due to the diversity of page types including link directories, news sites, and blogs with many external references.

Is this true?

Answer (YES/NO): NO